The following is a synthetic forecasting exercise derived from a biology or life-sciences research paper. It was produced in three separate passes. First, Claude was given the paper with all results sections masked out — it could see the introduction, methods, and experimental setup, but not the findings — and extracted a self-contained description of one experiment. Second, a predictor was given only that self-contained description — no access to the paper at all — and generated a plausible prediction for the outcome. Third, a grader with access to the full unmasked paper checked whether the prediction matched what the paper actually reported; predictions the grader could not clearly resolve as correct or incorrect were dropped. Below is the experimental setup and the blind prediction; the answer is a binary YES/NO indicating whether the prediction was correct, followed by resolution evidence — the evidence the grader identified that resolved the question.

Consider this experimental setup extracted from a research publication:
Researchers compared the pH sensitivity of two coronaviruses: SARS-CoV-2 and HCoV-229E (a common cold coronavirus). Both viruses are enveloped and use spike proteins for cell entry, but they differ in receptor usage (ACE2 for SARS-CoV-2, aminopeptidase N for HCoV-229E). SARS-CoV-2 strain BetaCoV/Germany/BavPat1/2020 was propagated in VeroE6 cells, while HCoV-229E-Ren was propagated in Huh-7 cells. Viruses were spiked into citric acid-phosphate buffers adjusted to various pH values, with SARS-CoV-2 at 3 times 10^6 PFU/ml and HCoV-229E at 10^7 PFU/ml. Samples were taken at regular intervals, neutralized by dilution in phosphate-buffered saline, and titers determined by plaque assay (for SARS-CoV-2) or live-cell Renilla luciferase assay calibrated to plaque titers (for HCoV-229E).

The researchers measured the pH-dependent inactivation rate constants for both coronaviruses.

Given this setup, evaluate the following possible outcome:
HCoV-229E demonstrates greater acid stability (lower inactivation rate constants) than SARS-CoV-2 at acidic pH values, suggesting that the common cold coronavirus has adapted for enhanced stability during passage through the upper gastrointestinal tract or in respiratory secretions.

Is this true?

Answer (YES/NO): YES